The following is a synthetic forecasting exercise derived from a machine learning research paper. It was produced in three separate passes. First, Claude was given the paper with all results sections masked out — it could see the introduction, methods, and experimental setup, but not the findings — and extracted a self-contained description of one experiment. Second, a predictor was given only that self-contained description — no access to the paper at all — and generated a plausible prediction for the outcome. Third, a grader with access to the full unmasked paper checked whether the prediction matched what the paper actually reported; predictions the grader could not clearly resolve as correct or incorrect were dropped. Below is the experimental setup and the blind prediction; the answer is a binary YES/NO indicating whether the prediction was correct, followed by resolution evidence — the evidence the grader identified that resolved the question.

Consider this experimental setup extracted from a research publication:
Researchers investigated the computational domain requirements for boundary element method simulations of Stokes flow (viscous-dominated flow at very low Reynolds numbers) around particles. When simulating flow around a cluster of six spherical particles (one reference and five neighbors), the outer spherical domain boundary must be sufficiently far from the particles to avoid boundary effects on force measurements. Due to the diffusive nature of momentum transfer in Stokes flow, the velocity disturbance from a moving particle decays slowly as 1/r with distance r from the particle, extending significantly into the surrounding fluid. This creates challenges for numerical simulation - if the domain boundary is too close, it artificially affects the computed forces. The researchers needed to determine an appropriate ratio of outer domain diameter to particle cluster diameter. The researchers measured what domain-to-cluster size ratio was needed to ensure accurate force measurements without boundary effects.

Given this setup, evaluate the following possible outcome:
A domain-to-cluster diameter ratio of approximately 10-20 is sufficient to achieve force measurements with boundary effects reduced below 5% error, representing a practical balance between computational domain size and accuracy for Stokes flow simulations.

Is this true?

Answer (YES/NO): NO